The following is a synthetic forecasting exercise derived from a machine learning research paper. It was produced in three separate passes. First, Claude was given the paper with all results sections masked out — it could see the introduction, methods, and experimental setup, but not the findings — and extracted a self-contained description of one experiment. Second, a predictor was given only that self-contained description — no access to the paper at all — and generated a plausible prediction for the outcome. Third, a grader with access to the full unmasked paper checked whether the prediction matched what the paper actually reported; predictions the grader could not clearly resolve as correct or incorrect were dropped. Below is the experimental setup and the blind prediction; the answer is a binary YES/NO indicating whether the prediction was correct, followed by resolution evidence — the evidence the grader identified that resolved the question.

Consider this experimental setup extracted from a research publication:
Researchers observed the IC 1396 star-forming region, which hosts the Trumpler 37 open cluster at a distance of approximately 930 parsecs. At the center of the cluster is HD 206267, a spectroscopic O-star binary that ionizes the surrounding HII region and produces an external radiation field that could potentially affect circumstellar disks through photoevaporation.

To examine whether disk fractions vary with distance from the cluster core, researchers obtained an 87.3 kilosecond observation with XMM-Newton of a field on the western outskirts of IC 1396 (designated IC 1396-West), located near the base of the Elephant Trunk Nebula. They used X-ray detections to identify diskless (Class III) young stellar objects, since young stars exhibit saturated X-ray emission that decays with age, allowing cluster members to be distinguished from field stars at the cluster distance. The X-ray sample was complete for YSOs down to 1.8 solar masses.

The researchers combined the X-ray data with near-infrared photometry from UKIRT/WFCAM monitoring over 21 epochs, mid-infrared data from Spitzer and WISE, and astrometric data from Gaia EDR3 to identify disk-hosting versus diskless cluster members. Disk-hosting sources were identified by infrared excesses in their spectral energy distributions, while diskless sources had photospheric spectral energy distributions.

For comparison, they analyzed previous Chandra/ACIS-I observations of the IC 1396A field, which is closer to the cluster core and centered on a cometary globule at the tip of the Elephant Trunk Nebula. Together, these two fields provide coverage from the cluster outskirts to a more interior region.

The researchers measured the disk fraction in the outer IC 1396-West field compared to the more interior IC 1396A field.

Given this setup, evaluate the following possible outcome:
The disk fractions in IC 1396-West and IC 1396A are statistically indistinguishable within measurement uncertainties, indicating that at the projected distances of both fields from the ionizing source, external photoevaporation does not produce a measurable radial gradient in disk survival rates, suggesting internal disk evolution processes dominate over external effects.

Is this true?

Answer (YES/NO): YES